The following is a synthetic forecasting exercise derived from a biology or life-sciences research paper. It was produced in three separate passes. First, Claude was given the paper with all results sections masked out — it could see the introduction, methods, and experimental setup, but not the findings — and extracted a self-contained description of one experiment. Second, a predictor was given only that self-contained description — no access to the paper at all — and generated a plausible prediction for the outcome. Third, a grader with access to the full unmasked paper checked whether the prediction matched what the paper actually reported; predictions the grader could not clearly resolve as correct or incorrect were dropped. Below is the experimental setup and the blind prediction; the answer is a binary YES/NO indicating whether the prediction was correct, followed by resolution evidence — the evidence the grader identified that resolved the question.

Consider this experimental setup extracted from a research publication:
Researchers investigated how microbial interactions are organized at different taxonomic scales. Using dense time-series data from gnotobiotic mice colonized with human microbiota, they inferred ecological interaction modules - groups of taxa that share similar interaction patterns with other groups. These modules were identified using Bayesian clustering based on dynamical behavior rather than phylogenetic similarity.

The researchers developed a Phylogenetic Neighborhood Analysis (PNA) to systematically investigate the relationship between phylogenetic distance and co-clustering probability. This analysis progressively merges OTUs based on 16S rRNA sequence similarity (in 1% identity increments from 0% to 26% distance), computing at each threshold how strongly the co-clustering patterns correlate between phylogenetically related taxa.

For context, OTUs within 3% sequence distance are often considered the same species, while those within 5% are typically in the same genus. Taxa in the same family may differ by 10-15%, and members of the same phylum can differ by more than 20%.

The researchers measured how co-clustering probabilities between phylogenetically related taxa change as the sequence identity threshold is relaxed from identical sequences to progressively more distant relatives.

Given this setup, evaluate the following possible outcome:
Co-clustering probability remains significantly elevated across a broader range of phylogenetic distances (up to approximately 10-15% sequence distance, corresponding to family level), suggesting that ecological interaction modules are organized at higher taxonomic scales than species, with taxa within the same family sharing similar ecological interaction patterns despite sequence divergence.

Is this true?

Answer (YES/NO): YES